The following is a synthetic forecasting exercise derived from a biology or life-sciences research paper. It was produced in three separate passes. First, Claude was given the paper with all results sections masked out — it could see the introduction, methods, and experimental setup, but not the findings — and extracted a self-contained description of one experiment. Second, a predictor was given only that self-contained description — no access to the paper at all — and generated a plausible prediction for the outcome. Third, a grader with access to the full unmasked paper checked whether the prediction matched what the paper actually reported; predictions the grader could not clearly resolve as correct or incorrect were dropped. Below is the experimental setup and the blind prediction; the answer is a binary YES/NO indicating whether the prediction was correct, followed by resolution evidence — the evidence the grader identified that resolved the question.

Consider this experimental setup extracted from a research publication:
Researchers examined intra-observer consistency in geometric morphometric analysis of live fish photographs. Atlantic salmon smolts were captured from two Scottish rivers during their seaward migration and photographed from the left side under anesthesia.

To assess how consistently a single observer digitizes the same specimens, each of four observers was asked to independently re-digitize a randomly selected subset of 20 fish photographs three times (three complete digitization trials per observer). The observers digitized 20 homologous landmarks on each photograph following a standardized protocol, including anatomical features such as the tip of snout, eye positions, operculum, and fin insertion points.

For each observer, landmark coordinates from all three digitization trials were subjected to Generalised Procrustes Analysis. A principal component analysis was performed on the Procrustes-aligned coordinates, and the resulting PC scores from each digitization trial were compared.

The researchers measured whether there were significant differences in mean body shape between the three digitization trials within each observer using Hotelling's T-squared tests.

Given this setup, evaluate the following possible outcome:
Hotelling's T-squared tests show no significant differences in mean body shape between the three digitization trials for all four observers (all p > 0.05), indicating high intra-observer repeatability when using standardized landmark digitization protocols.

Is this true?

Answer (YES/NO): YES